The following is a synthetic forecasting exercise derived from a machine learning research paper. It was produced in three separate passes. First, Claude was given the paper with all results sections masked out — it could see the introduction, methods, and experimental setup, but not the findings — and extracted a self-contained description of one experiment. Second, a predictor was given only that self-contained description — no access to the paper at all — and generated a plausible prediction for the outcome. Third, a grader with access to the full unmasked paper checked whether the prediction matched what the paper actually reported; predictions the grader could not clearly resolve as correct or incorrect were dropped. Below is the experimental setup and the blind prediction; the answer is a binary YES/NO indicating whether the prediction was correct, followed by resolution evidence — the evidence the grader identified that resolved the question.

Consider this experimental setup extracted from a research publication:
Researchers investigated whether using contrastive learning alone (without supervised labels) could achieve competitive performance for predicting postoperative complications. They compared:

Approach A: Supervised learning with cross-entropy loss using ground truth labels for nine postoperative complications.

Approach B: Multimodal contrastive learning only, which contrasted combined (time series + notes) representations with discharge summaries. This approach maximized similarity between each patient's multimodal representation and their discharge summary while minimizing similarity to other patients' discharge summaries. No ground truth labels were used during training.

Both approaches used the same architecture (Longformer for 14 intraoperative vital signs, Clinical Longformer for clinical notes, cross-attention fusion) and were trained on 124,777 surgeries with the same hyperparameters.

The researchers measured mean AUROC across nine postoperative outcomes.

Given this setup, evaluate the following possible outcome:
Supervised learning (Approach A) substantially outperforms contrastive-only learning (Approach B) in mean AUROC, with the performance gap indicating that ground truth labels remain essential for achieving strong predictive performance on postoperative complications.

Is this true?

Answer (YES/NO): NO